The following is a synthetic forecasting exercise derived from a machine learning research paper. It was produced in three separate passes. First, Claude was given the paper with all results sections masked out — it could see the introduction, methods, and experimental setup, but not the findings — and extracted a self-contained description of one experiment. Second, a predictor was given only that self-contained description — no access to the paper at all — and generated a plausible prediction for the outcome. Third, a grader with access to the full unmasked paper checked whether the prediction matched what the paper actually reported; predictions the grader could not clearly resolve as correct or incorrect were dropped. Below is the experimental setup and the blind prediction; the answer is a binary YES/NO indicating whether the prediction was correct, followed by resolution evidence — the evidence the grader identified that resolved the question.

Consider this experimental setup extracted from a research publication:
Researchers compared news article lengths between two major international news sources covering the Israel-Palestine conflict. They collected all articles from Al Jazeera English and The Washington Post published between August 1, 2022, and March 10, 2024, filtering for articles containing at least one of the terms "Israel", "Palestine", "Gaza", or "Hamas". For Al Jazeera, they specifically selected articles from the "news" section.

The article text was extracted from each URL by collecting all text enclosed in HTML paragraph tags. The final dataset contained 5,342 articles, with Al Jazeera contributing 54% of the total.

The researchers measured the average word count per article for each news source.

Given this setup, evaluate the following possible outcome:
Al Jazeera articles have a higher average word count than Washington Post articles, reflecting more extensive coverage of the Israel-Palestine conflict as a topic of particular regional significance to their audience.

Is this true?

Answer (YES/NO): NO